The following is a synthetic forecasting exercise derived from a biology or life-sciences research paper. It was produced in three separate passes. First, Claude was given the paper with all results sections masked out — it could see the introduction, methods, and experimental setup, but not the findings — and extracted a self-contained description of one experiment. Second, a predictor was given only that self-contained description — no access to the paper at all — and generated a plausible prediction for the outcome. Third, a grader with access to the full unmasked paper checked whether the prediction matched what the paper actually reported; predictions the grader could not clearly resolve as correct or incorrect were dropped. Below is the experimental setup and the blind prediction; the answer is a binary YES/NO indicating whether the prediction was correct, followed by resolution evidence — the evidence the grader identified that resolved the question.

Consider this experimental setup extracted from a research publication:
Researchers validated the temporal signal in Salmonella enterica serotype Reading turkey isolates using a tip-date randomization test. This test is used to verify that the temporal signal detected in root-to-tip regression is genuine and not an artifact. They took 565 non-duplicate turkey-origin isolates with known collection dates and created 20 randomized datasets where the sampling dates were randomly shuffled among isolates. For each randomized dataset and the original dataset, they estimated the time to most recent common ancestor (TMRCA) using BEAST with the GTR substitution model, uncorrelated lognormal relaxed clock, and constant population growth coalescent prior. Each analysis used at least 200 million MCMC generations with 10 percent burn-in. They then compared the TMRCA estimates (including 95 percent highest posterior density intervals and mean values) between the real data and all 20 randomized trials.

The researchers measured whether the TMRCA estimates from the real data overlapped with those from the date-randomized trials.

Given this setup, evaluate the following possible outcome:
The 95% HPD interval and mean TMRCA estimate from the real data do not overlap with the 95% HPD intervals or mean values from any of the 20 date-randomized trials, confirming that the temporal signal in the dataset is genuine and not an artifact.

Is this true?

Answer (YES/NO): YES